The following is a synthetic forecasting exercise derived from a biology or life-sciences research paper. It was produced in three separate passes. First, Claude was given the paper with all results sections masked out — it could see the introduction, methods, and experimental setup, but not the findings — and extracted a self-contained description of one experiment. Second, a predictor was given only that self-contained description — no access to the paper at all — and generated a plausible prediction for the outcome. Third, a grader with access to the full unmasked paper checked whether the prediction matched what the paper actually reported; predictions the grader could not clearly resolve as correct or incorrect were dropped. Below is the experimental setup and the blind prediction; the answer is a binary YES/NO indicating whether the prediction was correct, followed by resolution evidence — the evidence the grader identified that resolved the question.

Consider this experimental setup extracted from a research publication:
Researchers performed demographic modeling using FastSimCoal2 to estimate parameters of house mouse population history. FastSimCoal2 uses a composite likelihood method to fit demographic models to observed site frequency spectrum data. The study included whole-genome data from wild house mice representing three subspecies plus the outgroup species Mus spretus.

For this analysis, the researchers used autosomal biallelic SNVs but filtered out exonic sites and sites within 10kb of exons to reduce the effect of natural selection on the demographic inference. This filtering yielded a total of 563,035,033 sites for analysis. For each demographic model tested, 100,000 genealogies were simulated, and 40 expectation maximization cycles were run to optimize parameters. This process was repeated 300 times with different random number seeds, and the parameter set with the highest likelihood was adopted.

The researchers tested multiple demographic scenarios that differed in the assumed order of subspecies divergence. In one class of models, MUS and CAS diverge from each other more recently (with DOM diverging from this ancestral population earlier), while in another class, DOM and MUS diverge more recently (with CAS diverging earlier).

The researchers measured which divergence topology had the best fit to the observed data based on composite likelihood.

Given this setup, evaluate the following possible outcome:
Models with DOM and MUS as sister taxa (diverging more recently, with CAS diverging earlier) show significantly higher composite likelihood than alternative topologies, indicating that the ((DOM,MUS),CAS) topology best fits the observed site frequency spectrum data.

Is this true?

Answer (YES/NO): YES